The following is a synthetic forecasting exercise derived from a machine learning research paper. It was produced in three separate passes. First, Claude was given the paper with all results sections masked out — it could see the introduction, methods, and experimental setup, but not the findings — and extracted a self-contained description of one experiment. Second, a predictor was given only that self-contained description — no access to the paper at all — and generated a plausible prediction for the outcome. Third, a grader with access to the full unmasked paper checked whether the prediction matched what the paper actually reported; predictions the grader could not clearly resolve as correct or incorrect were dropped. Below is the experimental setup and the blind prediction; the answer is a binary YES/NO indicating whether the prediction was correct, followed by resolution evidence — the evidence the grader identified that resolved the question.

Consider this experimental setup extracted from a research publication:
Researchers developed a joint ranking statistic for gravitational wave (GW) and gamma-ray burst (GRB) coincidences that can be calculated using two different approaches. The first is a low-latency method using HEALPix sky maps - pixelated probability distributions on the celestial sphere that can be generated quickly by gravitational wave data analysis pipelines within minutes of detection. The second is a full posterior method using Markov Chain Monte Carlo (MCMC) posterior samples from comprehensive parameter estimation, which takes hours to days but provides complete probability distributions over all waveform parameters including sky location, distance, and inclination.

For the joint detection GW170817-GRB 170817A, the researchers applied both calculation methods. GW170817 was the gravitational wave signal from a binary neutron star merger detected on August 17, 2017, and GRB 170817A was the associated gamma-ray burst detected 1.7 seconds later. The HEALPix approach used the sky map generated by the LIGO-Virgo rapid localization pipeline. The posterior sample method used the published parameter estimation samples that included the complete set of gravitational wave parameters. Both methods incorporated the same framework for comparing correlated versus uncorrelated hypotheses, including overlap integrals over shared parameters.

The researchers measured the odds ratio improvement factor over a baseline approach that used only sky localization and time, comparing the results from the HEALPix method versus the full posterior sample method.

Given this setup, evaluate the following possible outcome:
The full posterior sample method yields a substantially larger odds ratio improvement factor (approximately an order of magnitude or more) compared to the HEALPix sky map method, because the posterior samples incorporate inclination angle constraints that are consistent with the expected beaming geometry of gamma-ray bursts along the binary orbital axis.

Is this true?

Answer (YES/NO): NO